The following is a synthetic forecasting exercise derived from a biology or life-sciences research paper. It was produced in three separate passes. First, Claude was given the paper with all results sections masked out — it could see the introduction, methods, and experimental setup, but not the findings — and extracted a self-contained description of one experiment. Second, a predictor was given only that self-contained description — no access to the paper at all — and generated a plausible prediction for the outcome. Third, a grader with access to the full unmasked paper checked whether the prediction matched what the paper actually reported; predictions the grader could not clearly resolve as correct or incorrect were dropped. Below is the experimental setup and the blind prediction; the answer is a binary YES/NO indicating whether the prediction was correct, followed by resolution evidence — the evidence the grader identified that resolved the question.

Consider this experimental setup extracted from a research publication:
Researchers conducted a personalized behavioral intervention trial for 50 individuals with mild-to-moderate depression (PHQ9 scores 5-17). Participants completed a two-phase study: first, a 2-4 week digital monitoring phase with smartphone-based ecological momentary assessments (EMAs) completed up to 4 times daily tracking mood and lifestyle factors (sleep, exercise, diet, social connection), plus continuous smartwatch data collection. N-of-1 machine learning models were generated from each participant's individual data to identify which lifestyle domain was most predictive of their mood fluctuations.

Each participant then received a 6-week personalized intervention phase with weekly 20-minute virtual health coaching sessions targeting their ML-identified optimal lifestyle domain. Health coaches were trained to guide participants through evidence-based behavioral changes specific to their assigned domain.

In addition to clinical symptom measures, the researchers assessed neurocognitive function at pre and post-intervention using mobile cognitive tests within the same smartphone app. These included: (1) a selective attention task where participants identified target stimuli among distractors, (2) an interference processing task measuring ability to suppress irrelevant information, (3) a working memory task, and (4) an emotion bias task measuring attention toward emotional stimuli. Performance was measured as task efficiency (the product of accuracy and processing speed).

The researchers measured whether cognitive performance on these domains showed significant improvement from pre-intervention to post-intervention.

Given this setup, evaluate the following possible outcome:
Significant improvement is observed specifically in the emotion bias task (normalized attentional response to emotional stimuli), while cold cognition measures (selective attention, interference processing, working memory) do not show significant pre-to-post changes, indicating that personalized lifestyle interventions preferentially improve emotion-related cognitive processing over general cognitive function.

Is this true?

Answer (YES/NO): NO